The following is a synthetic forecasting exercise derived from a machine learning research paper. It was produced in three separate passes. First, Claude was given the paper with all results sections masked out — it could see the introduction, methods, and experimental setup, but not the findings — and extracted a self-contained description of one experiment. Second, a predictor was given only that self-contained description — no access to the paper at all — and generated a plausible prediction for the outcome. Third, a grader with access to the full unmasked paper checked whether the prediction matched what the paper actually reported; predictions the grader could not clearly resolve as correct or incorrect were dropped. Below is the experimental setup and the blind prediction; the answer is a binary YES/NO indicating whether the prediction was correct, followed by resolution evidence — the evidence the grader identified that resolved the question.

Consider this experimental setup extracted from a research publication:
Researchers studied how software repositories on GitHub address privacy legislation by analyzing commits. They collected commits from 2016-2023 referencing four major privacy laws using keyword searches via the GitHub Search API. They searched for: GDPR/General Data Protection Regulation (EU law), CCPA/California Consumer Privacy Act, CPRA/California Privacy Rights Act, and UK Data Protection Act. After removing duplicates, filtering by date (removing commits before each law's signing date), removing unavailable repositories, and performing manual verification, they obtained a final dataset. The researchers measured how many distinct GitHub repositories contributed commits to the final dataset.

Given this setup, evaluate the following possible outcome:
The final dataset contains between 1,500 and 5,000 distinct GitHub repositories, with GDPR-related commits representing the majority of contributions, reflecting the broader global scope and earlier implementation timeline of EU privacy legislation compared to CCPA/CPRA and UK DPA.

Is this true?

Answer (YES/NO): NO